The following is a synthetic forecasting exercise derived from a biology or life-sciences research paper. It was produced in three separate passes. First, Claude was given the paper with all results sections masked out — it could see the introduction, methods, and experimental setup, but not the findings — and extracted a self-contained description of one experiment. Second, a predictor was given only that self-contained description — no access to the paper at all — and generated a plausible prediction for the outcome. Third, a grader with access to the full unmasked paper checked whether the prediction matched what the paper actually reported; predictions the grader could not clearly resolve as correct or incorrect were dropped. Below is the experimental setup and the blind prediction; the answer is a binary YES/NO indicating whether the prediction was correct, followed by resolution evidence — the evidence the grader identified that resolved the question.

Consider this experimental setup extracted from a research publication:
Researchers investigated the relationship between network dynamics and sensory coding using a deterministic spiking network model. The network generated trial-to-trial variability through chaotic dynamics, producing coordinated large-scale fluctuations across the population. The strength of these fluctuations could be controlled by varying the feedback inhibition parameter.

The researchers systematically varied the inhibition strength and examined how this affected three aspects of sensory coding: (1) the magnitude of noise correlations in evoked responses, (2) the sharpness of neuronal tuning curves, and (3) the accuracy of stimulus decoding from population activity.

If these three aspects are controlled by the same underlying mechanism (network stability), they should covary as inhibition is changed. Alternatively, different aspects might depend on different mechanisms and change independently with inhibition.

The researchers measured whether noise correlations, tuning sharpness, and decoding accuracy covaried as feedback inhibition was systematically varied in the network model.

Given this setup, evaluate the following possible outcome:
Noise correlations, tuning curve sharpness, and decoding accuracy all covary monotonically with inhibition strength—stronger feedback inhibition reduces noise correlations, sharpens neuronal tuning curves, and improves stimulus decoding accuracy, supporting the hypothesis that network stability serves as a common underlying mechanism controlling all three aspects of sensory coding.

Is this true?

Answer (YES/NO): YES